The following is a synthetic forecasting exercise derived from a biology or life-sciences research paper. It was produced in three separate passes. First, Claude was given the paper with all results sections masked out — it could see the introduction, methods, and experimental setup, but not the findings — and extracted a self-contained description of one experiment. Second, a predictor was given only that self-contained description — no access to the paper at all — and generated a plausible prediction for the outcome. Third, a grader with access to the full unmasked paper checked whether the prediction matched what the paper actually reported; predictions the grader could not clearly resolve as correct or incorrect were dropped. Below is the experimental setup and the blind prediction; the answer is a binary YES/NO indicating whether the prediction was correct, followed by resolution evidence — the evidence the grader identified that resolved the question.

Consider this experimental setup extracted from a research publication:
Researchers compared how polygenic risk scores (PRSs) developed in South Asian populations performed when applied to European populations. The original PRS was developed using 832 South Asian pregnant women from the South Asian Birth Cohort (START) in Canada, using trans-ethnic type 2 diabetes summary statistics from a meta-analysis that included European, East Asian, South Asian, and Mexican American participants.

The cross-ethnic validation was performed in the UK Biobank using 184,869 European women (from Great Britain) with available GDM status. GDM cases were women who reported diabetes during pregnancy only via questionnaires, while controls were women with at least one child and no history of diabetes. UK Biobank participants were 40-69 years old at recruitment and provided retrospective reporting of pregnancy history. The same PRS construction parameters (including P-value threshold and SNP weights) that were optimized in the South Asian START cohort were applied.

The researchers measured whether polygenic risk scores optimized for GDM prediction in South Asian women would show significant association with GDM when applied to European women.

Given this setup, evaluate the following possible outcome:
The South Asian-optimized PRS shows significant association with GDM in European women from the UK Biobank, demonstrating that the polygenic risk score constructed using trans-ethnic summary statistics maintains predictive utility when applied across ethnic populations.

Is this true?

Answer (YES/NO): YES